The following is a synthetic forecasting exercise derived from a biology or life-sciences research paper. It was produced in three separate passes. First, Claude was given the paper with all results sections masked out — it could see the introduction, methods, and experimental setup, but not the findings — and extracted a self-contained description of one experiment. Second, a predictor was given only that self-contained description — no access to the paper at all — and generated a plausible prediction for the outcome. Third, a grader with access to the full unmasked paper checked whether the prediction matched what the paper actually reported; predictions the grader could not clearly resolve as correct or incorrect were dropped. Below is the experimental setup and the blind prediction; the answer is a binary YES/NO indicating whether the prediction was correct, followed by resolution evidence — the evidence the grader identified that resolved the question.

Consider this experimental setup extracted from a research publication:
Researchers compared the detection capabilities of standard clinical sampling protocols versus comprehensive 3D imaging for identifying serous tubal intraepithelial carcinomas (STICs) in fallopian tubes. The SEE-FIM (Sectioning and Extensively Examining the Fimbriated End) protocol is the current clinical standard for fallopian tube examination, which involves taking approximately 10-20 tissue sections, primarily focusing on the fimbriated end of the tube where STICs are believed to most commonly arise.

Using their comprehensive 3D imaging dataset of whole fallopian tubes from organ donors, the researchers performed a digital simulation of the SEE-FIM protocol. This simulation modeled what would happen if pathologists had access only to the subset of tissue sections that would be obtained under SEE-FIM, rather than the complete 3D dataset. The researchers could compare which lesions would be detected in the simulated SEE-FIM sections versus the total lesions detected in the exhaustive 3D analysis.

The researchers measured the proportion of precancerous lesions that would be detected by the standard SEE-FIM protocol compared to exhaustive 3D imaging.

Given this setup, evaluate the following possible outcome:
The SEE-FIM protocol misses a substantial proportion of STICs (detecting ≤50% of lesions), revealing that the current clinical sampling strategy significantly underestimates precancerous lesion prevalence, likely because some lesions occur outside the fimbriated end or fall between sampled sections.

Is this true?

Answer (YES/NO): YES